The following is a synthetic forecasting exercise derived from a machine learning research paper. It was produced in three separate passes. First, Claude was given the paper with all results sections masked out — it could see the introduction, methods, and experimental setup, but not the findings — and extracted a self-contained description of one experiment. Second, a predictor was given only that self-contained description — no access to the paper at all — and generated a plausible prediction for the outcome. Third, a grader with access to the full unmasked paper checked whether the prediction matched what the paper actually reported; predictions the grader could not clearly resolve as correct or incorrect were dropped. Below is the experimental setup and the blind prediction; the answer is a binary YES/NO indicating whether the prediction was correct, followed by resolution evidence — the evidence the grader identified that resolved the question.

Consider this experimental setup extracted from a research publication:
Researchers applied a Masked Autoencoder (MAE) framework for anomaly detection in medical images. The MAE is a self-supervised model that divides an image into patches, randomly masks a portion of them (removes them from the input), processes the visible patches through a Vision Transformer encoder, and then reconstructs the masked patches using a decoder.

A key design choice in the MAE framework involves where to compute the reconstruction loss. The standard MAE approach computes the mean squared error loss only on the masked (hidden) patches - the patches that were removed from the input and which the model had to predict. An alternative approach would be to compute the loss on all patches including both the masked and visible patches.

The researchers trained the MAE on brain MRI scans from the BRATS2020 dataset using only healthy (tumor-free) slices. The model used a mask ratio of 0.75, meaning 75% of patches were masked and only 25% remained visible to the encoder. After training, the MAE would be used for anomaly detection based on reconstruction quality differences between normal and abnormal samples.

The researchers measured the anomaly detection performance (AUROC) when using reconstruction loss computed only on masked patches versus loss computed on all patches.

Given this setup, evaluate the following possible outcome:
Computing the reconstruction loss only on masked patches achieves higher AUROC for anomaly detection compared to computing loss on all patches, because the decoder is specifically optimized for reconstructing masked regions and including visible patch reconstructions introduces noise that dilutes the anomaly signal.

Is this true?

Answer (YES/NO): YES